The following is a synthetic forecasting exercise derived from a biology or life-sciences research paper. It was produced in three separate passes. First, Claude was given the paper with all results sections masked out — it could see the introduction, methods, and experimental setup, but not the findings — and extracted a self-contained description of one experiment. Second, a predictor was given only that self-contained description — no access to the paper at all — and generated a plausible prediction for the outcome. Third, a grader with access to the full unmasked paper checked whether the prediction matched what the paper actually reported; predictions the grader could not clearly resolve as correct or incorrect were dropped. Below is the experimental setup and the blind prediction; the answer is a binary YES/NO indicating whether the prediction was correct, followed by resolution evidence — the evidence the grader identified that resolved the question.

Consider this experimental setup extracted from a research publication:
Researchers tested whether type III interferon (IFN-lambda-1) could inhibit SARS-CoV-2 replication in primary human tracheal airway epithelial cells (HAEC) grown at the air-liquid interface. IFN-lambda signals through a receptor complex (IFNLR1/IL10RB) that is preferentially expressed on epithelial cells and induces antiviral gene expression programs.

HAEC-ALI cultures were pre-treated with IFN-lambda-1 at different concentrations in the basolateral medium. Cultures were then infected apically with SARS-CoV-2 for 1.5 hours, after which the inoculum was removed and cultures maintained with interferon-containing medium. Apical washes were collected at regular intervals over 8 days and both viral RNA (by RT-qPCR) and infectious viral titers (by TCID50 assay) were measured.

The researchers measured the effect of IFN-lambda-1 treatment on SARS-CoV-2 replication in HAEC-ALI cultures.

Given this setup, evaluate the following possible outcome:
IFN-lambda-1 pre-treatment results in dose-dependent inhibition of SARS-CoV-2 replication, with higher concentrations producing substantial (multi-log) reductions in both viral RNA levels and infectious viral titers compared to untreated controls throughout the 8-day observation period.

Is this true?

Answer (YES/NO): NO